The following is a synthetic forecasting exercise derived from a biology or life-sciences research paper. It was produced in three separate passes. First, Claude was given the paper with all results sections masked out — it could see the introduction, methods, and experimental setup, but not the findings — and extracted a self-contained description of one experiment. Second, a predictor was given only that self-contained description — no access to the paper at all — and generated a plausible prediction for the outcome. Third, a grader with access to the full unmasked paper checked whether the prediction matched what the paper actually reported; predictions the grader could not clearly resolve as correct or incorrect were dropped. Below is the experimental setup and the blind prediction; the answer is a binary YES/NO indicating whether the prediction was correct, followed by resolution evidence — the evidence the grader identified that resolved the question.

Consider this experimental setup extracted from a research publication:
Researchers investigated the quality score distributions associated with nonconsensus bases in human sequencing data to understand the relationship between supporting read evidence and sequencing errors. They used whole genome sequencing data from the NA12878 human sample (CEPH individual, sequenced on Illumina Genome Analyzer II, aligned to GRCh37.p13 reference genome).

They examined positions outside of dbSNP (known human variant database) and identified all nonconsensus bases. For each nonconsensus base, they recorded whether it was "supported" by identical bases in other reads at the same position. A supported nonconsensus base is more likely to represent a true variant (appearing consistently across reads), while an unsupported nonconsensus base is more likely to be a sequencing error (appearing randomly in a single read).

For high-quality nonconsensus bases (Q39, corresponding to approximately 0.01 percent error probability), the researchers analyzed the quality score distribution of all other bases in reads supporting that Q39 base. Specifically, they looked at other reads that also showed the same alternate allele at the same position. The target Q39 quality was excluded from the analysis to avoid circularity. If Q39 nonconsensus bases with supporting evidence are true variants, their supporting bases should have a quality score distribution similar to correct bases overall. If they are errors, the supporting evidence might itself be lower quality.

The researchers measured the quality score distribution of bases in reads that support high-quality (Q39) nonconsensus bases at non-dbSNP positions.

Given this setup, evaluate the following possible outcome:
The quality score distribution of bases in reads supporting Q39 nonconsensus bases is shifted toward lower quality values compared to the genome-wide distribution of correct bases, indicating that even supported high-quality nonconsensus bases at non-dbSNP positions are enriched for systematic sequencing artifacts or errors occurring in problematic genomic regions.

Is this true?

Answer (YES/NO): NO